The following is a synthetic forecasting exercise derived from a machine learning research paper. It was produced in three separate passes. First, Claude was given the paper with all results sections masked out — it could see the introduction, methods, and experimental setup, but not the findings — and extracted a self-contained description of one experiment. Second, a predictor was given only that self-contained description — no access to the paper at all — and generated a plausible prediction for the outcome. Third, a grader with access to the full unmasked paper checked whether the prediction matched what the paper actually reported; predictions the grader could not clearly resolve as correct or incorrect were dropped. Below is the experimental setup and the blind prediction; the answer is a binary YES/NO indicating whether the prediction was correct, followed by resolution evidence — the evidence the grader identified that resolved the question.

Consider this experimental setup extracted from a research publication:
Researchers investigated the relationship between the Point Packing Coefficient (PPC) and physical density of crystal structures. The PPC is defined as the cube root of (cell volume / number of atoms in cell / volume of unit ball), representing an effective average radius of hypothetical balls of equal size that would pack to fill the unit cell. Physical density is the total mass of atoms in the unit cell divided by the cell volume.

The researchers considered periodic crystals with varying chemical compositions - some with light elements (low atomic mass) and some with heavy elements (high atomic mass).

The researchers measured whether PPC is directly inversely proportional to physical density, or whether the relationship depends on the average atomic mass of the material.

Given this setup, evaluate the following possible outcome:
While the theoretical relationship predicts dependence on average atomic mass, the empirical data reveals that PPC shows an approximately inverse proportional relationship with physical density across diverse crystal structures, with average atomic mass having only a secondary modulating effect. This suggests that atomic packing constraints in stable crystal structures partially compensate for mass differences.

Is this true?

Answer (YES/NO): NO